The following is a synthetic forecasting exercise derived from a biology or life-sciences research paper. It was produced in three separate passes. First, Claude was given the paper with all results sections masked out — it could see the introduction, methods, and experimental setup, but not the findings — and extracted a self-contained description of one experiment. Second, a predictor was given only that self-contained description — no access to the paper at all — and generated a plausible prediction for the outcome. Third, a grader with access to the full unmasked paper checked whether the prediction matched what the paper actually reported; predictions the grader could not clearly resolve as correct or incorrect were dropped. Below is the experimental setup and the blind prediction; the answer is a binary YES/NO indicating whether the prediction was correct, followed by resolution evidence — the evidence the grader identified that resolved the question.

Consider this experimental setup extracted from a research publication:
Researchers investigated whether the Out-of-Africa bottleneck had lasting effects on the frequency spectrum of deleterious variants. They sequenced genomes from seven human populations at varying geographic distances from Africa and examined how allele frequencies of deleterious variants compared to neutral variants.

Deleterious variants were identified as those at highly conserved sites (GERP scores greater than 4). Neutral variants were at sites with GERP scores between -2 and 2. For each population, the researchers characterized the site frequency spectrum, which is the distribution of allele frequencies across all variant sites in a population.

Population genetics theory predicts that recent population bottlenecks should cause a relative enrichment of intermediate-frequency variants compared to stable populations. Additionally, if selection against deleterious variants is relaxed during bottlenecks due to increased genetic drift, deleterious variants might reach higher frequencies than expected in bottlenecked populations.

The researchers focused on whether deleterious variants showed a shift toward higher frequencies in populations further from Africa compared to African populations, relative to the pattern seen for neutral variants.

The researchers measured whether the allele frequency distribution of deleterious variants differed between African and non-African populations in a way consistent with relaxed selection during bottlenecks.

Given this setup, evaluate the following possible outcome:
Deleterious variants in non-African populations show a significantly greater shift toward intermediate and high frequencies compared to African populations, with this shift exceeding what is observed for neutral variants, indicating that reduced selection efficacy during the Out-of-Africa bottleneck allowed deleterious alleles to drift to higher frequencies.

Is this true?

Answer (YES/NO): YES